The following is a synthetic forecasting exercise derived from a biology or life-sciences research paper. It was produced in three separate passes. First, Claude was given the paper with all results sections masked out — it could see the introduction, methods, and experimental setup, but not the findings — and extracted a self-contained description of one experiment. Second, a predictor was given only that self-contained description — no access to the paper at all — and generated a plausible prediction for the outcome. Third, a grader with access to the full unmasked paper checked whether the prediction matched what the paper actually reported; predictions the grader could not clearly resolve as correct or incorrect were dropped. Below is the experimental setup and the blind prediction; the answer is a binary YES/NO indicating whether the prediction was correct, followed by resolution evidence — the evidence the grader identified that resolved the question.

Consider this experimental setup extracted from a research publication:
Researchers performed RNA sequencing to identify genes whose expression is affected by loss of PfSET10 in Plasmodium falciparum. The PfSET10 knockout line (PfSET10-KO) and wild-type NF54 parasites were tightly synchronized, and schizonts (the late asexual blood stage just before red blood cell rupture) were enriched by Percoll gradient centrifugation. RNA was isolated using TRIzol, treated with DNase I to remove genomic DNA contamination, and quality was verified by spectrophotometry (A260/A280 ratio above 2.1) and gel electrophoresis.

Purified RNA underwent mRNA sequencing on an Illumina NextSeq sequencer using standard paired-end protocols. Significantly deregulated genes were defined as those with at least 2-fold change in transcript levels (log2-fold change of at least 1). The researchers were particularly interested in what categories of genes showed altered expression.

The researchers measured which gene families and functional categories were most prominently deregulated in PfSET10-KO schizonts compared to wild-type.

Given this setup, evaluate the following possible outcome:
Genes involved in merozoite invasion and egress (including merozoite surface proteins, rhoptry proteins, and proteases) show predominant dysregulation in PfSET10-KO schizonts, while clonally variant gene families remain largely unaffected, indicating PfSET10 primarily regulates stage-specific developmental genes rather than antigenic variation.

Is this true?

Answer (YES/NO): NO